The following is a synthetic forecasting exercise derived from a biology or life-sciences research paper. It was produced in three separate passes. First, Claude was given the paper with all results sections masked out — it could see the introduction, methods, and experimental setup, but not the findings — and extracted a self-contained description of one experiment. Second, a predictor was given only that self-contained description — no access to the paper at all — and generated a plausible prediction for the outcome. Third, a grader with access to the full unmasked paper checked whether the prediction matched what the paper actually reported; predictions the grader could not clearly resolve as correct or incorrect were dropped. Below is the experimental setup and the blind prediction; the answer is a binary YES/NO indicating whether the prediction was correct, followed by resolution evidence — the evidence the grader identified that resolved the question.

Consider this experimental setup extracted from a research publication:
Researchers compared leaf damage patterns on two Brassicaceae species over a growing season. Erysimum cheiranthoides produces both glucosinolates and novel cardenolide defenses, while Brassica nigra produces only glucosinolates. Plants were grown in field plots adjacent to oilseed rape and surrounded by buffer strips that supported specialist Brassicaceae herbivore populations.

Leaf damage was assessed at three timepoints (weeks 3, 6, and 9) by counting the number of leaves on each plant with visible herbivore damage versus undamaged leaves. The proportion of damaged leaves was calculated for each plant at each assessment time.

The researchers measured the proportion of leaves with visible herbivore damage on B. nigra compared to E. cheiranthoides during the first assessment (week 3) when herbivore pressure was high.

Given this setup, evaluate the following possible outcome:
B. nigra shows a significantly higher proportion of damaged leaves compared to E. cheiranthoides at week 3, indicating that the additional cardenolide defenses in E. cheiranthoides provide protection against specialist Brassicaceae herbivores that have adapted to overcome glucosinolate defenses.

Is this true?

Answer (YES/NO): YES